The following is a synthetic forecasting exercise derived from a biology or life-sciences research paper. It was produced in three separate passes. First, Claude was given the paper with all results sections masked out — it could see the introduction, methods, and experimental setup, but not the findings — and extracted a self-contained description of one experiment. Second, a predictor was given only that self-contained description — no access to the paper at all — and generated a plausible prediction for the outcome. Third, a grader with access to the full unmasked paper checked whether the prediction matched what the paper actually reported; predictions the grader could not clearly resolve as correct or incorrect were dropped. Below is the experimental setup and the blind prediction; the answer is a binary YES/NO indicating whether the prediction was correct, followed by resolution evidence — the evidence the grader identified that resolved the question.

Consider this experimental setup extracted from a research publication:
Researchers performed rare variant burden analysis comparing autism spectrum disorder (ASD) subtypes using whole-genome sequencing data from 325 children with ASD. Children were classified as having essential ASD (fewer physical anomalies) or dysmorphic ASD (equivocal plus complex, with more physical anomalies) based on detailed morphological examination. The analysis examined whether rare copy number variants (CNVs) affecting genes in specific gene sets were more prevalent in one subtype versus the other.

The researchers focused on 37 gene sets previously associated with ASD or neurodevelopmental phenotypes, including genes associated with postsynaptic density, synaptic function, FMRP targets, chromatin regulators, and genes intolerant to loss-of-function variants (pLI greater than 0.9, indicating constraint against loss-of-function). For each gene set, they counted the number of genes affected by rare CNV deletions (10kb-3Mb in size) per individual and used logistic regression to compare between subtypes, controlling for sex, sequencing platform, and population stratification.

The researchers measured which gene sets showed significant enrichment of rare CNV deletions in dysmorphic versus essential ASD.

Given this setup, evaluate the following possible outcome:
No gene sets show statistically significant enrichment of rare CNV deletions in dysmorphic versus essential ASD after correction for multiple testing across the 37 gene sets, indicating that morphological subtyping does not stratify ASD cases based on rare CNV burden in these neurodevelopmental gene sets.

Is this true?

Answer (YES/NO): NO